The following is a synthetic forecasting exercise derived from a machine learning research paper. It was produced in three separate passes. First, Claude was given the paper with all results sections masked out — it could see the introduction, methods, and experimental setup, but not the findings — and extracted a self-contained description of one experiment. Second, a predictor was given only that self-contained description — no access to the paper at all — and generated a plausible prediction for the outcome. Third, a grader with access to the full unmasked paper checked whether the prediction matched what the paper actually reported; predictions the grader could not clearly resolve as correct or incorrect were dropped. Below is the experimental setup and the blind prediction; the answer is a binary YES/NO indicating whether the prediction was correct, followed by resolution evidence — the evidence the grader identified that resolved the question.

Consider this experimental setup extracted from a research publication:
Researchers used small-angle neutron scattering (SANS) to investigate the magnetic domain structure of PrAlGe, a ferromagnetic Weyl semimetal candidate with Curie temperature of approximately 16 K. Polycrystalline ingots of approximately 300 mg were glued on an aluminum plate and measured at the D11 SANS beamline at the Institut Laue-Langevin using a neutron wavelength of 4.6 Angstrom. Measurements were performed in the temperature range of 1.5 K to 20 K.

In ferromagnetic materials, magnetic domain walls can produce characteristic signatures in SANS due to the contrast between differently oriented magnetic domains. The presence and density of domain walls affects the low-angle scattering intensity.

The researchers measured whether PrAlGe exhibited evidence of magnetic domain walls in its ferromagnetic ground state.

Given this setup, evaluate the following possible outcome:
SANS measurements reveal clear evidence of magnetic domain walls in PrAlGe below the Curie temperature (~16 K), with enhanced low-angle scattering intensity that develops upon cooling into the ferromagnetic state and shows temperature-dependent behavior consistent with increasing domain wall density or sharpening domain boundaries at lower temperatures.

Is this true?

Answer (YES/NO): YES